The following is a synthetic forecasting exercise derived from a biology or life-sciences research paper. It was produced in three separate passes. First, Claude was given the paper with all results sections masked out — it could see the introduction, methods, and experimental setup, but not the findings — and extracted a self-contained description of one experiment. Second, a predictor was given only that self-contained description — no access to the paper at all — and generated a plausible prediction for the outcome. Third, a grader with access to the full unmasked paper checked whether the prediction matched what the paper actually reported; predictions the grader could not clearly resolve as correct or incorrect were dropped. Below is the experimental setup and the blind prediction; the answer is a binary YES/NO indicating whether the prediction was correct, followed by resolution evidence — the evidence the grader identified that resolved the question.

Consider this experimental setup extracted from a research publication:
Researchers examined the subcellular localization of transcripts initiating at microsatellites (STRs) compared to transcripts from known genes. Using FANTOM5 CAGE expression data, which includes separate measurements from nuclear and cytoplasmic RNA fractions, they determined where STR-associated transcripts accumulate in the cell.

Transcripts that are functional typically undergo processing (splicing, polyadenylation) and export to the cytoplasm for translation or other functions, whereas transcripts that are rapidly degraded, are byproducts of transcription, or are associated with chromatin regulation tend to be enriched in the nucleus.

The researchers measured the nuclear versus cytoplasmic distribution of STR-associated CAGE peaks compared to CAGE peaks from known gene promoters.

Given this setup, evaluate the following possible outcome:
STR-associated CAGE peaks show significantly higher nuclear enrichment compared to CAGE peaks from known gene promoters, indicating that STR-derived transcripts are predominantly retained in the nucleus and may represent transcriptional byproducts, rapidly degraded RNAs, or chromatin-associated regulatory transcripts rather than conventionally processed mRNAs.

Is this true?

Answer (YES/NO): YES